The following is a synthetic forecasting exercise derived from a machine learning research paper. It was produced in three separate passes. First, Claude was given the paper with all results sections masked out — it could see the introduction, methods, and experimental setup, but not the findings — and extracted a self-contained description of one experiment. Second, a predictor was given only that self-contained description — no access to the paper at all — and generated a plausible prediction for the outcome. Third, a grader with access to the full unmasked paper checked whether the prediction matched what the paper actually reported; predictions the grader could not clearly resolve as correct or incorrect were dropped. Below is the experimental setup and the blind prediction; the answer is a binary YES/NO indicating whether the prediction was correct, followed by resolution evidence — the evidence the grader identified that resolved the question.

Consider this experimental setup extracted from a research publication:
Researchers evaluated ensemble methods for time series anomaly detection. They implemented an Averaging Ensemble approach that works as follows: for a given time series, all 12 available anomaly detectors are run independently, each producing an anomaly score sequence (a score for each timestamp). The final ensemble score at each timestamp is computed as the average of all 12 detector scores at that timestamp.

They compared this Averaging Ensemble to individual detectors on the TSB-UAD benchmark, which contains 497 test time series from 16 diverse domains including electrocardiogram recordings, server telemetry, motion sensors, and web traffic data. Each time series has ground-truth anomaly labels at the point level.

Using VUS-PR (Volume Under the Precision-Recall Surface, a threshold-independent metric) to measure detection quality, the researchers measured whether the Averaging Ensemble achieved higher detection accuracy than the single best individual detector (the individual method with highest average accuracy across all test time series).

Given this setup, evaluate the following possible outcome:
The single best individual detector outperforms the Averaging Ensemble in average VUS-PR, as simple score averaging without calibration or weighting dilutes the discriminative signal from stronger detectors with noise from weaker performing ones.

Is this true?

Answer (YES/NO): NO